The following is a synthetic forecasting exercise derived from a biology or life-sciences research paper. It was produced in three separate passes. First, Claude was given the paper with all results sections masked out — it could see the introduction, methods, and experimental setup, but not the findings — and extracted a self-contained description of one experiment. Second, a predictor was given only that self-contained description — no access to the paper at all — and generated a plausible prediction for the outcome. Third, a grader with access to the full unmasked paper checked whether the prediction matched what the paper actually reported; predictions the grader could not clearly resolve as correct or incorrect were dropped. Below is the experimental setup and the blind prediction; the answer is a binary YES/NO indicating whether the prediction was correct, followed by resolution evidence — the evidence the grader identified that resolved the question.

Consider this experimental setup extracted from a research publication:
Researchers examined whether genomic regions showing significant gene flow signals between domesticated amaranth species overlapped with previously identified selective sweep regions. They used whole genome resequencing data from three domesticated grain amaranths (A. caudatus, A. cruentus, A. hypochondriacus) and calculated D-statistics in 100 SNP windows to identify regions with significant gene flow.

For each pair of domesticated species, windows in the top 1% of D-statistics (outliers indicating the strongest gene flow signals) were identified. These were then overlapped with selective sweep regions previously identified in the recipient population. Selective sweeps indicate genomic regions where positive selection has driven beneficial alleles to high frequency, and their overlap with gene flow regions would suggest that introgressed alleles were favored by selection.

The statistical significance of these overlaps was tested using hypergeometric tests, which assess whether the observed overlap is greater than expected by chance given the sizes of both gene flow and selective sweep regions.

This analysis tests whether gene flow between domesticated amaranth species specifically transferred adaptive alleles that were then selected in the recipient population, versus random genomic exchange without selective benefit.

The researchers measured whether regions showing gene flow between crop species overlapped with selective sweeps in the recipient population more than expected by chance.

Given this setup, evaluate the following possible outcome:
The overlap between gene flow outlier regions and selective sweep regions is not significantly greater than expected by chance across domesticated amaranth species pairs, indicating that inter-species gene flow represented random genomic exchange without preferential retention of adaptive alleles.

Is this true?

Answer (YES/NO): NO